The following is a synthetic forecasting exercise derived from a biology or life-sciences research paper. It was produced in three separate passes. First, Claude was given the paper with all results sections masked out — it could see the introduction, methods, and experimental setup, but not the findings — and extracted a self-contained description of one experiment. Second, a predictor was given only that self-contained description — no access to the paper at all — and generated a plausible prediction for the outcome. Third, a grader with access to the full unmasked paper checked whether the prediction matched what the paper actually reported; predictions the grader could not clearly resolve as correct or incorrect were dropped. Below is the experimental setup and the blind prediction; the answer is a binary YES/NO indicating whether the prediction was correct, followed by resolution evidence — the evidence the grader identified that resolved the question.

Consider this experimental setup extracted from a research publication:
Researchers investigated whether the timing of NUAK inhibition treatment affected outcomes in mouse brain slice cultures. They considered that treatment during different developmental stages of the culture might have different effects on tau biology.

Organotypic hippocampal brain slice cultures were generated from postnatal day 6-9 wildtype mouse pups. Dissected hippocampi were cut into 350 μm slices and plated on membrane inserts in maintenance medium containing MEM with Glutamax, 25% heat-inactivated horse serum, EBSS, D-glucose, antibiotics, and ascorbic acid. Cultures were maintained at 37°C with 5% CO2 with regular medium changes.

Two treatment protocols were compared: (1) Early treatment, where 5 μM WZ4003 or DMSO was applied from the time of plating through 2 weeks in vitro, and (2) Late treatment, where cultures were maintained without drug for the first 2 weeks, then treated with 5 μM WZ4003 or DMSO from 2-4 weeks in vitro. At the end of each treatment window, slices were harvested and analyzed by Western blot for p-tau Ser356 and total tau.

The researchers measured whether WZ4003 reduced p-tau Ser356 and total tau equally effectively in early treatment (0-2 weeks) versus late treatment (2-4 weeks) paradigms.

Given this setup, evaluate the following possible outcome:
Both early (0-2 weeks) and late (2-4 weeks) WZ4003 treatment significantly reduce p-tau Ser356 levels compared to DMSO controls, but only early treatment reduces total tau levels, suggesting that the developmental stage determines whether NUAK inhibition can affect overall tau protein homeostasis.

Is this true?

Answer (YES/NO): NO